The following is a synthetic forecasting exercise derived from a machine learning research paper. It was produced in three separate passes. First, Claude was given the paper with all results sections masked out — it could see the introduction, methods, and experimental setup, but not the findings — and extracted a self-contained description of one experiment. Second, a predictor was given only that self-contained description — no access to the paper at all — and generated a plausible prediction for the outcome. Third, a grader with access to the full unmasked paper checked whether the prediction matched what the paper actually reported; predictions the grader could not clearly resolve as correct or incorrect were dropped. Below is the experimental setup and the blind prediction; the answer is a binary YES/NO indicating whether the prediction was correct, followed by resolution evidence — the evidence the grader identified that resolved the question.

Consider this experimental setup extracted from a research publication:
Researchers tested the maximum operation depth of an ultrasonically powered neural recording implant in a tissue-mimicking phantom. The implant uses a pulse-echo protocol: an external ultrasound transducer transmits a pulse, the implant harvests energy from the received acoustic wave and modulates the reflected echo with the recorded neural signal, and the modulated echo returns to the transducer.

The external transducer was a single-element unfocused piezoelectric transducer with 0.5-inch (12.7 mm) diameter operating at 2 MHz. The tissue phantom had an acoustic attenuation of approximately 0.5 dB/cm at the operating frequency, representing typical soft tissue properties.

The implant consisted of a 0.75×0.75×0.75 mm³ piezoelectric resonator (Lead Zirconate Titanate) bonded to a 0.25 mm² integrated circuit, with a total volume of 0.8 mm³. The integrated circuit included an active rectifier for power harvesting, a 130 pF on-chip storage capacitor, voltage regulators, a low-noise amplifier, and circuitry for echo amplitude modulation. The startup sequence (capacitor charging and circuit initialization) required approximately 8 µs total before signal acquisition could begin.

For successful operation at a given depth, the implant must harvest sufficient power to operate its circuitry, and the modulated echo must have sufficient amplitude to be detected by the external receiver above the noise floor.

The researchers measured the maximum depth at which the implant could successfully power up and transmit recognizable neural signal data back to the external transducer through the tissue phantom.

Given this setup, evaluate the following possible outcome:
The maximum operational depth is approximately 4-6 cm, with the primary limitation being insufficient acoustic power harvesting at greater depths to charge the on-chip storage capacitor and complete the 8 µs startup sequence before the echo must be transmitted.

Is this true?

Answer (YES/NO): NO